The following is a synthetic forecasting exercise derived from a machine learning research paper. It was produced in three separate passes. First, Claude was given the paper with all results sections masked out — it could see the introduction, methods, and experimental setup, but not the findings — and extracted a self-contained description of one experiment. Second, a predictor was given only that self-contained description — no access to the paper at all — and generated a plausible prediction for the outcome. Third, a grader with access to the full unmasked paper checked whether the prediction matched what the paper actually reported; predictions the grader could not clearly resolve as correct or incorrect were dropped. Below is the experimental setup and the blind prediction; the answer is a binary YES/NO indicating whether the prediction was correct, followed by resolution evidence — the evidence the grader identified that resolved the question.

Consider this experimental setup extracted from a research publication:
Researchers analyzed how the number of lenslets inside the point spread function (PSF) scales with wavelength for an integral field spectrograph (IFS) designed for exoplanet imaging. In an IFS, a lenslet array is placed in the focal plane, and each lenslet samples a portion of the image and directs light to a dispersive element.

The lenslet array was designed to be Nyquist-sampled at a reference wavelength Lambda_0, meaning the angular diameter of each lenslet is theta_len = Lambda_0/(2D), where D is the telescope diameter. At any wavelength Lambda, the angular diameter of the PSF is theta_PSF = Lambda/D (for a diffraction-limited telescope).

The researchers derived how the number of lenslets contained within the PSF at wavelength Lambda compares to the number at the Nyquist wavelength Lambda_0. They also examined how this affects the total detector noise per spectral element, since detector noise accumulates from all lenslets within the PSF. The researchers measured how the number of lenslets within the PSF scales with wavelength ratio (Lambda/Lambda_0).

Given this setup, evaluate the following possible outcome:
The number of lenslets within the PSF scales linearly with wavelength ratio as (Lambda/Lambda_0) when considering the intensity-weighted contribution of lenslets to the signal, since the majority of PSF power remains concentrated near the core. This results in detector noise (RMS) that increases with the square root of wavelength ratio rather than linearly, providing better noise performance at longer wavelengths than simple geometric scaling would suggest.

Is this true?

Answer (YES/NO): NO